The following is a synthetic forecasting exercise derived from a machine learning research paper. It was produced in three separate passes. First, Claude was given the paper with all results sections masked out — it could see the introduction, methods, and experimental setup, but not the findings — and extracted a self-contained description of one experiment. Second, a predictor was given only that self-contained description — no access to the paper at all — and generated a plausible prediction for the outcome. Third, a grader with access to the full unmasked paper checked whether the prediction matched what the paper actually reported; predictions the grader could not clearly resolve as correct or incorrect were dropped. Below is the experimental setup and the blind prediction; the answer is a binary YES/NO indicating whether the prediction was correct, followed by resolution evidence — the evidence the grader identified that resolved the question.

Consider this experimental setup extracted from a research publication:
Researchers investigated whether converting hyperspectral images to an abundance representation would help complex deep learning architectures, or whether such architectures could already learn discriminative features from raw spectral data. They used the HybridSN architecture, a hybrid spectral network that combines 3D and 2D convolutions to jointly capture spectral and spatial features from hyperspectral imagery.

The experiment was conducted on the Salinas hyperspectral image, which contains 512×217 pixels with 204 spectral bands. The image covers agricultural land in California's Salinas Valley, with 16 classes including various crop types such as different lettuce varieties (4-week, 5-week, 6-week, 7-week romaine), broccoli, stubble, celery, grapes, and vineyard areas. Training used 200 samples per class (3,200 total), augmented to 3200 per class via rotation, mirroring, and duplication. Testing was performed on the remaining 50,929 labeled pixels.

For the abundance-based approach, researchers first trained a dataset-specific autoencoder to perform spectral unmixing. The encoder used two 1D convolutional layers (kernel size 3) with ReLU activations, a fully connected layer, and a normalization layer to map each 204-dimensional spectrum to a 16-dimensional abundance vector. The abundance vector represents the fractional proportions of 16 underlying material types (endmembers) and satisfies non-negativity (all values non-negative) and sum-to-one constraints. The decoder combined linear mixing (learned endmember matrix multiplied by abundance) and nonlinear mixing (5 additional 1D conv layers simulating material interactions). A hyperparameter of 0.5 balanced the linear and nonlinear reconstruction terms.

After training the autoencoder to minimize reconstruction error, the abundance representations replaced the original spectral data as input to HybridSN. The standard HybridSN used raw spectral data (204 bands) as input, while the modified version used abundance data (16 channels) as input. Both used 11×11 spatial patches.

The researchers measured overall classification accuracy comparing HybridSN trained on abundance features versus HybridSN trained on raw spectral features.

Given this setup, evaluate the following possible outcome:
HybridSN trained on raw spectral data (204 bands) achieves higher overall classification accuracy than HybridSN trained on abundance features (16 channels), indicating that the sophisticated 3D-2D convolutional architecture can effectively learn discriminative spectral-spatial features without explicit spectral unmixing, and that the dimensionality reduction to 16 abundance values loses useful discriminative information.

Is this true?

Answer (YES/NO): YES